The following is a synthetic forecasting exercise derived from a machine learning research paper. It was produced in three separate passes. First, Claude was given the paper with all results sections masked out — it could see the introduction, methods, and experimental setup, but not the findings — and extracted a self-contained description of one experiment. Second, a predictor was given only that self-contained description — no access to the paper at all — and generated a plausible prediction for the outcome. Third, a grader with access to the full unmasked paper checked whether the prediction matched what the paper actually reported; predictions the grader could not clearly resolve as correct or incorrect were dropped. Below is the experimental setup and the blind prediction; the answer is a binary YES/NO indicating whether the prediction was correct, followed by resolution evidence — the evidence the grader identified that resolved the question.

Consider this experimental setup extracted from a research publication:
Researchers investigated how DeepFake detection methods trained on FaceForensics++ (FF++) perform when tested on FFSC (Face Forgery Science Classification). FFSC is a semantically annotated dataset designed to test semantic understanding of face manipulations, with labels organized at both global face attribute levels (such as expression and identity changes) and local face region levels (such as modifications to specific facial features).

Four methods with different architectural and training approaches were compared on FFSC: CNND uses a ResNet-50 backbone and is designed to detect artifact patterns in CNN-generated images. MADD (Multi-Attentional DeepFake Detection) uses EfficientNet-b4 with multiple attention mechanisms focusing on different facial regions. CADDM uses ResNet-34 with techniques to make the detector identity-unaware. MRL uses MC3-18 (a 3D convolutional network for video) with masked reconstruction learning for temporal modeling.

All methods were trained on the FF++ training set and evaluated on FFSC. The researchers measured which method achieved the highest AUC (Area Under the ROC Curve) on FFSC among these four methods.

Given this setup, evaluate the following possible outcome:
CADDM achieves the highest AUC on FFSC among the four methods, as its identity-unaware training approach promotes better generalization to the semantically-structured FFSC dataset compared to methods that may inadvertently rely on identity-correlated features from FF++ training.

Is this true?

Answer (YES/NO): YES